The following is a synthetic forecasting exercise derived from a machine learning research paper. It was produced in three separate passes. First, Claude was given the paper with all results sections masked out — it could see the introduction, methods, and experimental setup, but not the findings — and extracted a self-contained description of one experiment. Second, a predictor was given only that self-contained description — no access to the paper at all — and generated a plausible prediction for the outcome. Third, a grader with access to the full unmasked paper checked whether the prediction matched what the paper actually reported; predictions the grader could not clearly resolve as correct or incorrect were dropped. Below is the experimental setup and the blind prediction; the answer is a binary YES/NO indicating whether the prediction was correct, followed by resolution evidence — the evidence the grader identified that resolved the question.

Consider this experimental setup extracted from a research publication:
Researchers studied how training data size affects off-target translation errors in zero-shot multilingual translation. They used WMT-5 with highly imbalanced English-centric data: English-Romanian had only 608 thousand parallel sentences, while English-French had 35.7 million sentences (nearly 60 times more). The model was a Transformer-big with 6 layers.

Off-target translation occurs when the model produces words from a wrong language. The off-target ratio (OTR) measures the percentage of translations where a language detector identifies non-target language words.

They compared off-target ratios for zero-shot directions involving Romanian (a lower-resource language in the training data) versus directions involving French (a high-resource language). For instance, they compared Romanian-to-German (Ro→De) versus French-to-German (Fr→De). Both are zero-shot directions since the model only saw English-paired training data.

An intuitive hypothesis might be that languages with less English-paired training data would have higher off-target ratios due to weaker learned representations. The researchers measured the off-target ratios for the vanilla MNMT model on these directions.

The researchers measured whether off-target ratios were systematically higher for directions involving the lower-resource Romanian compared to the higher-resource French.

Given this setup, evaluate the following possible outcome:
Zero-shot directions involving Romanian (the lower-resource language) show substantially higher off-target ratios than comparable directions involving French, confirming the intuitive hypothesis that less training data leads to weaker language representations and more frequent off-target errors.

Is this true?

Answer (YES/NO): NO